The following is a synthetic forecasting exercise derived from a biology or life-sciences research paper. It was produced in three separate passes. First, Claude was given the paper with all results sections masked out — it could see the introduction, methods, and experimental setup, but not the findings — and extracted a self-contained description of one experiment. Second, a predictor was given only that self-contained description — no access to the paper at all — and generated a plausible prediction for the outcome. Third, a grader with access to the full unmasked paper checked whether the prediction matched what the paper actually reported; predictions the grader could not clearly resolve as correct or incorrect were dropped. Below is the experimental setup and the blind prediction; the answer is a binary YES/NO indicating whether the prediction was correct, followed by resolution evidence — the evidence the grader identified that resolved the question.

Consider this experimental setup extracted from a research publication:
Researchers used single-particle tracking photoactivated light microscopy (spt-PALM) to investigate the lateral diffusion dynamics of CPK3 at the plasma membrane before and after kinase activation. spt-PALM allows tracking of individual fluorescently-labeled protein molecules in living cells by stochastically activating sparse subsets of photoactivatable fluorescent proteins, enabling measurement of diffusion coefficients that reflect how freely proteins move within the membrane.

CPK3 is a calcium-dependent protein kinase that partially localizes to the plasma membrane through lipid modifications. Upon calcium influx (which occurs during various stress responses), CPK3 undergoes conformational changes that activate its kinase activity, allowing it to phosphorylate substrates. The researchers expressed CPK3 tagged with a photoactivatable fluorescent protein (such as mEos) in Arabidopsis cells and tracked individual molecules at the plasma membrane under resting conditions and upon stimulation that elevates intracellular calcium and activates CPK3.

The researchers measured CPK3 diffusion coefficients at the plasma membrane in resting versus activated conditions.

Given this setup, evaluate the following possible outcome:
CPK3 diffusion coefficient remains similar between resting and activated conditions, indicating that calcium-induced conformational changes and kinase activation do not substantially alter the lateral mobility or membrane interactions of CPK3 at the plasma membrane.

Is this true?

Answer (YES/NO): NO